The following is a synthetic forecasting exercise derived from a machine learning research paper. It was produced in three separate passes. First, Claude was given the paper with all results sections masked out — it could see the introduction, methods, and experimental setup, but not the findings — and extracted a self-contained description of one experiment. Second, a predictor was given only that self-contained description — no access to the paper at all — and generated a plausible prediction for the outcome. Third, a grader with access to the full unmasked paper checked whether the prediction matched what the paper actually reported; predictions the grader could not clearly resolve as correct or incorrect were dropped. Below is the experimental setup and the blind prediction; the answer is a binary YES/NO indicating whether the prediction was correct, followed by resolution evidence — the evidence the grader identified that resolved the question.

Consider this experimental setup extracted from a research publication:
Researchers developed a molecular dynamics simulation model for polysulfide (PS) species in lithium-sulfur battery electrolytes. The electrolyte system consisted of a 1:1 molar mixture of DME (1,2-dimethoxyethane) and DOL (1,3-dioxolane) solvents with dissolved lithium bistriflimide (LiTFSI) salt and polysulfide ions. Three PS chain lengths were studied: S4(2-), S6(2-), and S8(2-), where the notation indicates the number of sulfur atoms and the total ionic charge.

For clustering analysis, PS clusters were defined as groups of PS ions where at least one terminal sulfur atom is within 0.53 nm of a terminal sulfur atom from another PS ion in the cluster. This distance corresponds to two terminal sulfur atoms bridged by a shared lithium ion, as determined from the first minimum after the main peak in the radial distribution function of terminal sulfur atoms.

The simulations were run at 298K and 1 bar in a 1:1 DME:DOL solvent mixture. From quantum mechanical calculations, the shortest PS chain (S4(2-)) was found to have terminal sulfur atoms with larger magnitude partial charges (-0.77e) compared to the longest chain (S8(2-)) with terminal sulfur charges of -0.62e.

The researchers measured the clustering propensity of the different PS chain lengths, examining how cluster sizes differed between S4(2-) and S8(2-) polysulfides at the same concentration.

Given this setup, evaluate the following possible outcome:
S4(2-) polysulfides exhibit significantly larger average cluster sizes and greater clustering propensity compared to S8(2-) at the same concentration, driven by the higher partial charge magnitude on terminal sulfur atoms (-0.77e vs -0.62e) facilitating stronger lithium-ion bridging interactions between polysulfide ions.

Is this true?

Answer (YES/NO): YES